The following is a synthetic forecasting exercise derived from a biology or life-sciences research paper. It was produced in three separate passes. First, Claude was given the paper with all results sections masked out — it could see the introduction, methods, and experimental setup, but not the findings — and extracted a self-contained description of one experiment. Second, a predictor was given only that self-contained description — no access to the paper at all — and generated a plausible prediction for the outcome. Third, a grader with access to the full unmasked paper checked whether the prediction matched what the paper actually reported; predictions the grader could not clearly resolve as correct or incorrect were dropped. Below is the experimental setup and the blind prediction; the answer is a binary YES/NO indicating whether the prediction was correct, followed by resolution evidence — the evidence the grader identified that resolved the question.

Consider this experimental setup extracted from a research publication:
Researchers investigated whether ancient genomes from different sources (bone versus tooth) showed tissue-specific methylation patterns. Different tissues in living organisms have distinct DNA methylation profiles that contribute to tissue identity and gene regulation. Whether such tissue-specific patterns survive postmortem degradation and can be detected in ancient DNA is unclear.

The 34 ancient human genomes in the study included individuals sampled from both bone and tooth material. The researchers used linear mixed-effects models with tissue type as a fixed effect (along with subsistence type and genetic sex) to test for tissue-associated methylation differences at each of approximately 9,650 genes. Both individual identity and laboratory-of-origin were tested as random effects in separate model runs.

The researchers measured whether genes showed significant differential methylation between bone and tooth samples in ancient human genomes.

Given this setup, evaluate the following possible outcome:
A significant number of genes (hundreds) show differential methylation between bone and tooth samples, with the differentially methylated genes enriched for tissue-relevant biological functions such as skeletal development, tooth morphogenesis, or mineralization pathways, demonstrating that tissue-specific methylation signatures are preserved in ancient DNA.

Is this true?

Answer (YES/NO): NO